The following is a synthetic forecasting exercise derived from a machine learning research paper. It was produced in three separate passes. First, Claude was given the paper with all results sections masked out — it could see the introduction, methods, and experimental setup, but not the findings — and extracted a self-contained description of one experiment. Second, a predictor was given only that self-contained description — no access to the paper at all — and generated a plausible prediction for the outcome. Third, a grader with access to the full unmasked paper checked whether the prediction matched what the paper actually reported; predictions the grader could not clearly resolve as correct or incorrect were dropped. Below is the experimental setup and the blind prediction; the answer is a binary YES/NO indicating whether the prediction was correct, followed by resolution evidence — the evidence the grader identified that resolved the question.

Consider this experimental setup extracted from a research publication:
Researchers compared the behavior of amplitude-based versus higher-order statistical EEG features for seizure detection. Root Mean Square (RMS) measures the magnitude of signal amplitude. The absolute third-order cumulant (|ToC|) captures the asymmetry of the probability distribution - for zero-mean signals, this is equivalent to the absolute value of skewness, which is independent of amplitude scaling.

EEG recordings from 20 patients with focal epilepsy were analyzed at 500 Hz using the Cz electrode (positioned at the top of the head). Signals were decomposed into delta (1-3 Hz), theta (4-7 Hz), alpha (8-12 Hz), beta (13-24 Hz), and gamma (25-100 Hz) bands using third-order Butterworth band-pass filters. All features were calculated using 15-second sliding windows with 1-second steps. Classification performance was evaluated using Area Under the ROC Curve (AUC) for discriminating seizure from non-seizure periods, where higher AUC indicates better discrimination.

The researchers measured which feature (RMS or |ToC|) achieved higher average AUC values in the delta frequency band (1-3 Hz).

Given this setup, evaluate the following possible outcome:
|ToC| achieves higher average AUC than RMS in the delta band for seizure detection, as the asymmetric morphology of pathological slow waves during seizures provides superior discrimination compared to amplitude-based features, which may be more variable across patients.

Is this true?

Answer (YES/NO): YES